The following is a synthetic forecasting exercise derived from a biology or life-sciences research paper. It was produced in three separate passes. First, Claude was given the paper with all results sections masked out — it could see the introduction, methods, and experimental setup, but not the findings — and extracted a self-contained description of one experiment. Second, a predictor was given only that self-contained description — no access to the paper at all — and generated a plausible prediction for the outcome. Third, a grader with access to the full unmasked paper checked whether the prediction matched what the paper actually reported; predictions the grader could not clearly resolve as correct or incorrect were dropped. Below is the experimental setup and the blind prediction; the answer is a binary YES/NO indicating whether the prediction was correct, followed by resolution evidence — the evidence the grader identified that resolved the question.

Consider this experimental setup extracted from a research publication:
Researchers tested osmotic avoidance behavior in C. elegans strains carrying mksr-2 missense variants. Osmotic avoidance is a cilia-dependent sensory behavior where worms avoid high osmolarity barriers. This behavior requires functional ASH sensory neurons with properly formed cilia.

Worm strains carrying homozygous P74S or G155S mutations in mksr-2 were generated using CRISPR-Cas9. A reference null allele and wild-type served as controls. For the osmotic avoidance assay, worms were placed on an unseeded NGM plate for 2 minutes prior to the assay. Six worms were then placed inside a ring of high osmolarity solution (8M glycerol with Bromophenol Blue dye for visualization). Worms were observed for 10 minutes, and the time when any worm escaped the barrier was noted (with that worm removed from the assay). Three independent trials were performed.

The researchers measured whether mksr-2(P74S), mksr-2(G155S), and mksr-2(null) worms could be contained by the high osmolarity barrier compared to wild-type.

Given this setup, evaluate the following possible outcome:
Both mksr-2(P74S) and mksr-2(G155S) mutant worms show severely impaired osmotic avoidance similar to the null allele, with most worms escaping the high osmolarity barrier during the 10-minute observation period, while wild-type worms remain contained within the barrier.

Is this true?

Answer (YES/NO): NO